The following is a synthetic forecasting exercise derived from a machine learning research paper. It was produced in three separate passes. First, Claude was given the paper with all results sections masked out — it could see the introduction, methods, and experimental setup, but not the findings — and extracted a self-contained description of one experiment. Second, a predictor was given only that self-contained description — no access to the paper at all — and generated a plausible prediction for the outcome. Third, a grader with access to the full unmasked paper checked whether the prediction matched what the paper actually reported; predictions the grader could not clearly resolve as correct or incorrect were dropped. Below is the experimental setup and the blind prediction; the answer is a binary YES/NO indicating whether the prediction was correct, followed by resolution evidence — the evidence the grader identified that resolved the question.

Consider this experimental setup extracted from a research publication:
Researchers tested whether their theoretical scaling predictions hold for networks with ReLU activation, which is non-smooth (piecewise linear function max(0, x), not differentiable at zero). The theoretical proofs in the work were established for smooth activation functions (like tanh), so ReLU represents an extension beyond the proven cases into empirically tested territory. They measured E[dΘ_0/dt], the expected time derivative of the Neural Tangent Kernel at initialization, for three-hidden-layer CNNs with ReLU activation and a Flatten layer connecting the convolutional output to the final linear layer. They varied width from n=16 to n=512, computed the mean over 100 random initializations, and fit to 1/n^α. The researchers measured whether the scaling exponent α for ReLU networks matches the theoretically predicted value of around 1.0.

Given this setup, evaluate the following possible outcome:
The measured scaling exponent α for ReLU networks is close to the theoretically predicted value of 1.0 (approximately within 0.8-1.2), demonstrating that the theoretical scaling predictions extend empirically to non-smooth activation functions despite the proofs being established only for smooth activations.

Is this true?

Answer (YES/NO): YES